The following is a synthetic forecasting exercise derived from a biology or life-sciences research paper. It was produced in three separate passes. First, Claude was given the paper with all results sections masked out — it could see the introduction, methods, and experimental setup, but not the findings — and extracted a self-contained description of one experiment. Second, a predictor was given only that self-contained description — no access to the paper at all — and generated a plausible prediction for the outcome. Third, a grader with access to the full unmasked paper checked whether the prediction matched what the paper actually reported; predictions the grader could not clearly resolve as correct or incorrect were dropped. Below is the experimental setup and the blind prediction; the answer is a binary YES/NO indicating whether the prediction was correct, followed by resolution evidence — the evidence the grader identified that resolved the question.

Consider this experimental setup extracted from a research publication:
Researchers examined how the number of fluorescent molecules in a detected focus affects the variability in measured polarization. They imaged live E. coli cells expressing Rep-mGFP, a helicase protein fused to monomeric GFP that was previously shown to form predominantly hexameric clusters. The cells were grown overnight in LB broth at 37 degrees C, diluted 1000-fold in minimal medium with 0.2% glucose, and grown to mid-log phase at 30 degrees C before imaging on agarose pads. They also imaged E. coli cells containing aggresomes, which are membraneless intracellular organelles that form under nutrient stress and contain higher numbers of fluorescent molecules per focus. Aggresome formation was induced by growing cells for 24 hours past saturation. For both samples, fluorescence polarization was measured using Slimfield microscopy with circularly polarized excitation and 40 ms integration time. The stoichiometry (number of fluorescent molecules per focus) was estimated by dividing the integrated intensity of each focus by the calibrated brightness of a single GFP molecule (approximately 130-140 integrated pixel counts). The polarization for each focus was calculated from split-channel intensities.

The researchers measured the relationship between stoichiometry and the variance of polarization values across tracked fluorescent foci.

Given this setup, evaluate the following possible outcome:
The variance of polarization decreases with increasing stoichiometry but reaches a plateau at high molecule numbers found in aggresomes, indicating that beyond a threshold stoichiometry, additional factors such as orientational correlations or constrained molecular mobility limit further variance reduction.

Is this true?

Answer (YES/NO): NO